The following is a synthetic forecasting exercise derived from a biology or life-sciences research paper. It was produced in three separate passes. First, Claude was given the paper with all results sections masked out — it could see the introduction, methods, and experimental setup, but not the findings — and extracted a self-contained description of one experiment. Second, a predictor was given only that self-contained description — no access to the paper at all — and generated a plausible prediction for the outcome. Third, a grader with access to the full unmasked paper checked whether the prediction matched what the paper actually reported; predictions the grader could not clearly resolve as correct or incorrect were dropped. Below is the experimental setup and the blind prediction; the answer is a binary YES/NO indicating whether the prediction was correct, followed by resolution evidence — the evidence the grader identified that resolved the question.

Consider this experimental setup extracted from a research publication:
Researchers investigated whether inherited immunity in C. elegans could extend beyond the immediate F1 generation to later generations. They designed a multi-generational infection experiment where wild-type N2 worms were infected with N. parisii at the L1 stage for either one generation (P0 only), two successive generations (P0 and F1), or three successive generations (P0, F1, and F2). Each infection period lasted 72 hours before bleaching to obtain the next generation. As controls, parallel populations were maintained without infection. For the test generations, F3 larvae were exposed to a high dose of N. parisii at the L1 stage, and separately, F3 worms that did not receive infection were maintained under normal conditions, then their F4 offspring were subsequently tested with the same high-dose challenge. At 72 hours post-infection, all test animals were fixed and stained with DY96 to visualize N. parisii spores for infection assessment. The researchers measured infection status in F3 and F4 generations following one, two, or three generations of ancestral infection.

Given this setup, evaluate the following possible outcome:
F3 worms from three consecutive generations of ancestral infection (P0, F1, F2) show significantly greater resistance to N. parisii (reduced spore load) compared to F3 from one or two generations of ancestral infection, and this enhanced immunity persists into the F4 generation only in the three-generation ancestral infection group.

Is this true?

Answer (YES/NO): NO